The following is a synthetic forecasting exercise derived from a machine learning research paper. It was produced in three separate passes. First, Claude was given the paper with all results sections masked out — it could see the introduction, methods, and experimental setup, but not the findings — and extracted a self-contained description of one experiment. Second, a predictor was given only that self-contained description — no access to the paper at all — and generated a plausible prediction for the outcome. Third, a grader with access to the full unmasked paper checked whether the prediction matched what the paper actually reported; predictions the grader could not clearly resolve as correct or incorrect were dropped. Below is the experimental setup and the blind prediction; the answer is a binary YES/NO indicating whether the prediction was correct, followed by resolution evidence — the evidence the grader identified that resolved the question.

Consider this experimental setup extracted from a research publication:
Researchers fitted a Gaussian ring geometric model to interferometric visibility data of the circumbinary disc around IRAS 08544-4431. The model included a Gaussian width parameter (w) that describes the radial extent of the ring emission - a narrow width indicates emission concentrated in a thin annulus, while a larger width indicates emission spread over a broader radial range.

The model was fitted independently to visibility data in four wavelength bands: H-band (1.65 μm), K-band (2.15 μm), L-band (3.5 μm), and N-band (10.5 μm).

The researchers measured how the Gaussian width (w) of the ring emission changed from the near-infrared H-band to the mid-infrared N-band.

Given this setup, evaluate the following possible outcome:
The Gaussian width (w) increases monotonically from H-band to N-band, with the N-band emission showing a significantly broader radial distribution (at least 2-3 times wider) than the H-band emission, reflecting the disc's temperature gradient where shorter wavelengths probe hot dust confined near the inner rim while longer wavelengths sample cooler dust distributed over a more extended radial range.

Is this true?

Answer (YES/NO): YES